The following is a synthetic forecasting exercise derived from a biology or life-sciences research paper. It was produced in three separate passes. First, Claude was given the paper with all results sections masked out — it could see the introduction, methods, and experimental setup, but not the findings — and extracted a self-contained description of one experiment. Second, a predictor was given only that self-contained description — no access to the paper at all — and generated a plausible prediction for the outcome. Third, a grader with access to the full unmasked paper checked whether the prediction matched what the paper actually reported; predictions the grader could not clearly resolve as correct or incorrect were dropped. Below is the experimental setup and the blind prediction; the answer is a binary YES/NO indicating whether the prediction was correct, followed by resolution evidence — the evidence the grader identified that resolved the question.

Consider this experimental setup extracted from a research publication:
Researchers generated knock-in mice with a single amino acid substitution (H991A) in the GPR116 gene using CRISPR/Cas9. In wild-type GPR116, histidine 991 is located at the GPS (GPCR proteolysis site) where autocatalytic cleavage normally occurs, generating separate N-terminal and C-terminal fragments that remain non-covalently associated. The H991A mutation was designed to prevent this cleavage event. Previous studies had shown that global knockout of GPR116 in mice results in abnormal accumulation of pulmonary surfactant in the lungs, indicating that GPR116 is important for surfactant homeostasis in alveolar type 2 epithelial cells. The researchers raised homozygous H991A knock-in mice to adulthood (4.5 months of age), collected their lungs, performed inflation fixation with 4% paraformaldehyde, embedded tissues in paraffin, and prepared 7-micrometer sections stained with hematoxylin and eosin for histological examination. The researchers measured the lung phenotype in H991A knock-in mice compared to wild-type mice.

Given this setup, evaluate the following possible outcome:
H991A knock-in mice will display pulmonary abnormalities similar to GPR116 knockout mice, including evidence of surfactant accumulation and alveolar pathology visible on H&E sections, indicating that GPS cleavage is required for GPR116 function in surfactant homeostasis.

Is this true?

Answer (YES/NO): YES